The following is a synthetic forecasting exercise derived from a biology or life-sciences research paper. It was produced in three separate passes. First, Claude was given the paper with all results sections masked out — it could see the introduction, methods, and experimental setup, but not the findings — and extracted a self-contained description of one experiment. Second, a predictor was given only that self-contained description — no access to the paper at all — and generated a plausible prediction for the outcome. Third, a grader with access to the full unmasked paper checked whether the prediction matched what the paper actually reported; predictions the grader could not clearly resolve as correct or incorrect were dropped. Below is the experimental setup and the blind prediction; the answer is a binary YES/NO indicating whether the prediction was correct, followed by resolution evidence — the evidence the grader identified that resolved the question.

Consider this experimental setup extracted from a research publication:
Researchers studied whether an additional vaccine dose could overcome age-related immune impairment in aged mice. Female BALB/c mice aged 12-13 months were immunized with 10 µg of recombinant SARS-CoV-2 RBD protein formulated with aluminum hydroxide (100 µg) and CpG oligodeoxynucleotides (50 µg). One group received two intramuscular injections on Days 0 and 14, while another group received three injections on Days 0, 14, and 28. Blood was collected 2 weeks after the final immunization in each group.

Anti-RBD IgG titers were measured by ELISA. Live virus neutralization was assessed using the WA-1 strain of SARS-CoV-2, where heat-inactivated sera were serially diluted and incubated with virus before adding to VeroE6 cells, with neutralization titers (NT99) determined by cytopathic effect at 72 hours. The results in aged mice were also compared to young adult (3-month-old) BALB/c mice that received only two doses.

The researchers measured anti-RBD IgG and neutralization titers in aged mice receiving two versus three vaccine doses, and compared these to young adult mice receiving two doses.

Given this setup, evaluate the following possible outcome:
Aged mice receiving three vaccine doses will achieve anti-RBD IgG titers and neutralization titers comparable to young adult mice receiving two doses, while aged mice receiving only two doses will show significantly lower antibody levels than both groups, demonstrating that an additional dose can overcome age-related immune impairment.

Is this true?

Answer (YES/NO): YES